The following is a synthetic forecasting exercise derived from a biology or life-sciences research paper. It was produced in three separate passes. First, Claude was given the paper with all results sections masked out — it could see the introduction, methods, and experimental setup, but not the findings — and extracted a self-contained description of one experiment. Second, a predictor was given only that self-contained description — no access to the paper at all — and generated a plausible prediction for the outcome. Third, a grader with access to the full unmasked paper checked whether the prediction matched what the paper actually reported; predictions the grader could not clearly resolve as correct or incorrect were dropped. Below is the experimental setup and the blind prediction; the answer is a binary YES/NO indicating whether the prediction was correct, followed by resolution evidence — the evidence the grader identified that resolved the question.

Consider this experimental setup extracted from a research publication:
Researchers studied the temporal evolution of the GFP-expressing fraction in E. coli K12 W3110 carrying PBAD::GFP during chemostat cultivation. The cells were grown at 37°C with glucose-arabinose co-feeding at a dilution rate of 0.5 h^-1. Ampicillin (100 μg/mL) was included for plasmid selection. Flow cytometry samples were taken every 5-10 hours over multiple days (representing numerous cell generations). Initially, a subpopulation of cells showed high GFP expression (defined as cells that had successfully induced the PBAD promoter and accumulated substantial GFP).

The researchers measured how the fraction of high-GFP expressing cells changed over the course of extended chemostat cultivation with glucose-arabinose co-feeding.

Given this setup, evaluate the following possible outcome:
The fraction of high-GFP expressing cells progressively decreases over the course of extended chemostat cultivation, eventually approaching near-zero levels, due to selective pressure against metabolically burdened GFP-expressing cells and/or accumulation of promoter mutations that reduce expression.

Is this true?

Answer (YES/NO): YES